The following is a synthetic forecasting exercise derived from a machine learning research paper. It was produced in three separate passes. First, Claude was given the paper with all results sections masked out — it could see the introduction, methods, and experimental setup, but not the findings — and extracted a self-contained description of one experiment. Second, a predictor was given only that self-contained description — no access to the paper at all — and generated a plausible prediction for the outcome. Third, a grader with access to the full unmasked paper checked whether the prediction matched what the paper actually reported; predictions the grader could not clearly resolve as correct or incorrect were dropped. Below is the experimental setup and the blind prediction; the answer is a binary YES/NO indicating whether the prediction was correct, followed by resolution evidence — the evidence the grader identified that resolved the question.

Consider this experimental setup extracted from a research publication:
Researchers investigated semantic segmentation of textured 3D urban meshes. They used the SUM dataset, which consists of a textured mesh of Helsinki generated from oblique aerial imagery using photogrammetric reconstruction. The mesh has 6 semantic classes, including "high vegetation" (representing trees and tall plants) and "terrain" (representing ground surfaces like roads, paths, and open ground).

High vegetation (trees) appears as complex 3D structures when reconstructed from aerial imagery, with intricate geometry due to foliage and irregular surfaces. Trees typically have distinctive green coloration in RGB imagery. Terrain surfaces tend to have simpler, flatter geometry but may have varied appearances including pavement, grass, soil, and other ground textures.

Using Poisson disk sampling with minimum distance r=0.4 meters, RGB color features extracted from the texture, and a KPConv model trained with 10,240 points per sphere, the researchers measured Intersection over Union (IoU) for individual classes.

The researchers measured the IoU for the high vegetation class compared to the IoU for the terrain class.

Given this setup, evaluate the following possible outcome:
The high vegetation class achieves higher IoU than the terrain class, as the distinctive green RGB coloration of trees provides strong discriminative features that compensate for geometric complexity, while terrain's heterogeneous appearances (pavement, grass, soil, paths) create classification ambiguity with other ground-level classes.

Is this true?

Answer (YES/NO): YES